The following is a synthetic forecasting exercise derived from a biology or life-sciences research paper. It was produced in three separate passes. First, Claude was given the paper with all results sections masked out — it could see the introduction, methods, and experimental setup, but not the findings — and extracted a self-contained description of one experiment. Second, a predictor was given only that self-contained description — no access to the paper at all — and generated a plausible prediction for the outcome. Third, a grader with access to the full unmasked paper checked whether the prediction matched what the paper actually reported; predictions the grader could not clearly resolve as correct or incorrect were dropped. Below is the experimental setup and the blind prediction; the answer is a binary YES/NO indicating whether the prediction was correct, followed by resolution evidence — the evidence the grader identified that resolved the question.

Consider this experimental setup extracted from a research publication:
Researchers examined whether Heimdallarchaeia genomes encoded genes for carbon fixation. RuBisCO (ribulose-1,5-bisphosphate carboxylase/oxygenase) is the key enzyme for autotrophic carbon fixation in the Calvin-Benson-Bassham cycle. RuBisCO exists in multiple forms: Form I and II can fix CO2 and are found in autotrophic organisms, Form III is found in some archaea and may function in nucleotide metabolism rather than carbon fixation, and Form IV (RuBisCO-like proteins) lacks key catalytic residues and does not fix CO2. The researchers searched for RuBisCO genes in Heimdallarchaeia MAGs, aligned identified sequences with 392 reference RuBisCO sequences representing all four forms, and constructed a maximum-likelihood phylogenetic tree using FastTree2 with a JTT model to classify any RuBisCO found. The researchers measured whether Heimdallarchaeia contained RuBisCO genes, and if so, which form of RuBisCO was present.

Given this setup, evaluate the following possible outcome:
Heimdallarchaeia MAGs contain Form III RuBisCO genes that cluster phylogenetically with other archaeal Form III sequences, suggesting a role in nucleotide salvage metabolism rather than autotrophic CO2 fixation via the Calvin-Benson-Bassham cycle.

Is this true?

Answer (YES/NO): YES